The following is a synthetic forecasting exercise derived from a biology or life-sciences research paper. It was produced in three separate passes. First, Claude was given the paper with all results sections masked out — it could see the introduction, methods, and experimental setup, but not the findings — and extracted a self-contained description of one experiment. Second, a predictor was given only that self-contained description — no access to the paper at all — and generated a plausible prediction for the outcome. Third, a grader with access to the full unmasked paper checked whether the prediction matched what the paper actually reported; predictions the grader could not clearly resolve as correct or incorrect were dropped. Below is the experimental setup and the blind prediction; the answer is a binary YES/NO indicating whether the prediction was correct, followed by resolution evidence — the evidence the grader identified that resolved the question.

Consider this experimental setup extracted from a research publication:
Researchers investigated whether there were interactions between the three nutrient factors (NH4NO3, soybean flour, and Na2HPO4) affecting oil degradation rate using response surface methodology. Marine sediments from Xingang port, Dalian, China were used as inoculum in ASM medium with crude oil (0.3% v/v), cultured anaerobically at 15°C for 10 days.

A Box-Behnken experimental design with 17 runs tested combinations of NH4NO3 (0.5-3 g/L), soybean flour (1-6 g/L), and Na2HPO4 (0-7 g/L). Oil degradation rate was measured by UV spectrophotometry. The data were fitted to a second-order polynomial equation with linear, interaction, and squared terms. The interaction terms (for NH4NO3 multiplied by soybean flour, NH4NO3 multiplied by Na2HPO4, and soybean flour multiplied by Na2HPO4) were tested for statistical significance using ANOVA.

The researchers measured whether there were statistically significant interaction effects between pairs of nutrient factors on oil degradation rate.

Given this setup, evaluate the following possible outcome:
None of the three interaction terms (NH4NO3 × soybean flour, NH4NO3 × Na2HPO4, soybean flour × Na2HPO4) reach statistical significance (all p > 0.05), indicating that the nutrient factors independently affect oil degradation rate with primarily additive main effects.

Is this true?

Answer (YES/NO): NO